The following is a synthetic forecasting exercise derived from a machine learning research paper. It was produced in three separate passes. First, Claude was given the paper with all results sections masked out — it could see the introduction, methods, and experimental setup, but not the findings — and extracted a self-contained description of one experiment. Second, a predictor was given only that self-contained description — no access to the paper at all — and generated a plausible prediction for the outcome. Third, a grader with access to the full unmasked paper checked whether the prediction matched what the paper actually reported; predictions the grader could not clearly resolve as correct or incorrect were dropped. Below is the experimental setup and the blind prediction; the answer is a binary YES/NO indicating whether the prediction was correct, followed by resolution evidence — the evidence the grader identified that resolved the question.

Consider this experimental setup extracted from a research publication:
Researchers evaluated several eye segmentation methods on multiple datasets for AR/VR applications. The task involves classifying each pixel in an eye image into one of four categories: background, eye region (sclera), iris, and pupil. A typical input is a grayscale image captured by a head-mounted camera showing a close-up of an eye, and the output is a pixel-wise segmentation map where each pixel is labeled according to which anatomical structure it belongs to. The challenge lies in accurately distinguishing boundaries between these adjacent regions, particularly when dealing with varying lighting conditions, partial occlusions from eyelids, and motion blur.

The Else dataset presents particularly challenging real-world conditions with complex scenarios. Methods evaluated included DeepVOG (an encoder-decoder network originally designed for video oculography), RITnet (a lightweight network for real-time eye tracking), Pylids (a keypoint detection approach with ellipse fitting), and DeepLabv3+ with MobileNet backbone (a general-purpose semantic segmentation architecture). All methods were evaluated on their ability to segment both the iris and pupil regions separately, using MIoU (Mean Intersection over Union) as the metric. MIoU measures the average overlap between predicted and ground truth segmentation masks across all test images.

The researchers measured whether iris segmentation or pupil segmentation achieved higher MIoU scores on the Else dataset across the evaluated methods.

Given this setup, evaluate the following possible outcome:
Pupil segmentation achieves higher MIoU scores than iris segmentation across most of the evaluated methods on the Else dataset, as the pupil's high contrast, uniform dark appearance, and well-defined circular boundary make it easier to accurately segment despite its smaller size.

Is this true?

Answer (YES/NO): NO